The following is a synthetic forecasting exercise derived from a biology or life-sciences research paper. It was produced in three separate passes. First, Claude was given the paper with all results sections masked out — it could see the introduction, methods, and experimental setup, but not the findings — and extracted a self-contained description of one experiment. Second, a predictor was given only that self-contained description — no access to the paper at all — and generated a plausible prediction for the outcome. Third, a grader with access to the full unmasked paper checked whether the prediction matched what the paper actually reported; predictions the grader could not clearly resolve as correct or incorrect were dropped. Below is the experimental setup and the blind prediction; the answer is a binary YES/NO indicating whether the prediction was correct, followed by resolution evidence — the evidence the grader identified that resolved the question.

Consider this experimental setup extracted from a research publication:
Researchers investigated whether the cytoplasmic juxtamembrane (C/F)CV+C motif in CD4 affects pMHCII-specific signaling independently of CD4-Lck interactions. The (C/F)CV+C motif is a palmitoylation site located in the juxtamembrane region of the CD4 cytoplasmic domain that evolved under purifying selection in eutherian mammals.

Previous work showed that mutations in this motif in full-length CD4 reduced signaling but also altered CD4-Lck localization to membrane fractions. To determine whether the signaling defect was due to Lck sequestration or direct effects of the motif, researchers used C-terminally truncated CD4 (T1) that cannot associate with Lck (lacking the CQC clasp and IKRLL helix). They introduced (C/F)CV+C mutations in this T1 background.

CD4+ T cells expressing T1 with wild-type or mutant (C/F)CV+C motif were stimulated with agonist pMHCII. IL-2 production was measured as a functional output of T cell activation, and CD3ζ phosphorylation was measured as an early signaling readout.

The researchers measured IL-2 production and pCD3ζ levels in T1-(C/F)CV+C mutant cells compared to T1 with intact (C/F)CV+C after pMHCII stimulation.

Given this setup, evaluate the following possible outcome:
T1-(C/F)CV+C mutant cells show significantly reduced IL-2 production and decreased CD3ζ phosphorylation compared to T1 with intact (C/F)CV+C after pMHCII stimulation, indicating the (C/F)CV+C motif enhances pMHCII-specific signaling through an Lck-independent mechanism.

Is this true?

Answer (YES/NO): YES